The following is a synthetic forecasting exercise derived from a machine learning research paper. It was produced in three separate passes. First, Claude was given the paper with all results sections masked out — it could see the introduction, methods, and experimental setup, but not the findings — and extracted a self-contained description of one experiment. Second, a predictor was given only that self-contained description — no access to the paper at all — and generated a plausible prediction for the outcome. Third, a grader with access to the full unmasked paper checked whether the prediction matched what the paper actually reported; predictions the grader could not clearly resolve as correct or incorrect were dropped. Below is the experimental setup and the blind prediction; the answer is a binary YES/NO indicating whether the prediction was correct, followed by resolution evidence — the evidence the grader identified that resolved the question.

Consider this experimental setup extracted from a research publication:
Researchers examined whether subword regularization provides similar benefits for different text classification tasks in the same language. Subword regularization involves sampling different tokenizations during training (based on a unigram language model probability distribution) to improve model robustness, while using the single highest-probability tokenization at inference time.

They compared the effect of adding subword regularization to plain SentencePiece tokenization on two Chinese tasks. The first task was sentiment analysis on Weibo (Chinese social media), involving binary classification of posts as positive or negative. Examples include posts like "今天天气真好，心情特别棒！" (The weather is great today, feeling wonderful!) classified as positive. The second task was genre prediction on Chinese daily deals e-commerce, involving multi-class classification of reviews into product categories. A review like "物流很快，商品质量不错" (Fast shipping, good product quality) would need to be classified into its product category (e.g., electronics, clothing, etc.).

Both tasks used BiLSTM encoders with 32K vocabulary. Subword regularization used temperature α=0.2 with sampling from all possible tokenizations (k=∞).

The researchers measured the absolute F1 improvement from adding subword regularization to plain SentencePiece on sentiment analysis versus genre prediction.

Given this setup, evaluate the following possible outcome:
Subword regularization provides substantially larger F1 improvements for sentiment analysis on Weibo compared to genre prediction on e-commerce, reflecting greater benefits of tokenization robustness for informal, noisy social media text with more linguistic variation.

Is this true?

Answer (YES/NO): NO